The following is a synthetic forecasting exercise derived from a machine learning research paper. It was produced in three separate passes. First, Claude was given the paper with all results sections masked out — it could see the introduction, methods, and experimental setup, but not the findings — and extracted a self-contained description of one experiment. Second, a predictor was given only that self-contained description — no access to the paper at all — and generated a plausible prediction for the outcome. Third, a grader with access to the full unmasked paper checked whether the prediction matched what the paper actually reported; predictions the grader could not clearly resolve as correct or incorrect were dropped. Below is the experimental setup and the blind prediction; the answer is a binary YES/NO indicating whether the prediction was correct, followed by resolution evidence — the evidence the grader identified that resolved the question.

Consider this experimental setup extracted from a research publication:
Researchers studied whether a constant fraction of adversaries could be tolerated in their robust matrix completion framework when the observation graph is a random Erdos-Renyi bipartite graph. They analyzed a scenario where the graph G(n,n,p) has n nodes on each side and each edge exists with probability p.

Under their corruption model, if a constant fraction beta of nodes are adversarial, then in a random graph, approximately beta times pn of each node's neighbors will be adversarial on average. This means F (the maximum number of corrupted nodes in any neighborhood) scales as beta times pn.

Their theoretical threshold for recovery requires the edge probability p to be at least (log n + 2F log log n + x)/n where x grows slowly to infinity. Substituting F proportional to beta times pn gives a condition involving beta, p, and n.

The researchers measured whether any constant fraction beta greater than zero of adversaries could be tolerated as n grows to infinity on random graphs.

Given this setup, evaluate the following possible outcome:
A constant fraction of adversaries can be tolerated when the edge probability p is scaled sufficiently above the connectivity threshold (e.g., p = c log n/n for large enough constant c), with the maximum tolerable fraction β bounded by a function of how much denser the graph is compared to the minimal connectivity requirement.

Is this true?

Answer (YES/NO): NO